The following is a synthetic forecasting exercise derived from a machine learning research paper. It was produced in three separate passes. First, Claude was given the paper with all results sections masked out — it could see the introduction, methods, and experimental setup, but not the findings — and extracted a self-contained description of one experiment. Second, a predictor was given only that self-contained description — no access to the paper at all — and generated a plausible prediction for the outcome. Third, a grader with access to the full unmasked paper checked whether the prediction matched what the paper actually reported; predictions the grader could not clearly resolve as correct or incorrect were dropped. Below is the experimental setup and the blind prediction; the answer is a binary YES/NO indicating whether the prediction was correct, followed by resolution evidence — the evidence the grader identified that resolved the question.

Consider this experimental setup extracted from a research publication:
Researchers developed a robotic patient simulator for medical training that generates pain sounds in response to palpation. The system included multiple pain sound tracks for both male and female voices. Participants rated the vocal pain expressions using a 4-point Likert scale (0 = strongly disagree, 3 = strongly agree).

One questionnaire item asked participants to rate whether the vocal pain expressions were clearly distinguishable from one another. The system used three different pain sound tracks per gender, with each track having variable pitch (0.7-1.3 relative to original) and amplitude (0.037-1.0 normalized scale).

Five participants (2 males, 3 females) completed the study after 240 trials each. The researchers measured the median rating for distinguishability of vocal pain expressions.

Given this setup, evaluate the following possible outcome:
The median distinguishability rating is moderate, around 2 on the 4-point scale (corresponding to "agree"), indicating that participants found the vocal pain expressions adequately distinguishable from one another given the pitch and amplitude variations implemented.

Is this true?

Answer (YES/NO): NO